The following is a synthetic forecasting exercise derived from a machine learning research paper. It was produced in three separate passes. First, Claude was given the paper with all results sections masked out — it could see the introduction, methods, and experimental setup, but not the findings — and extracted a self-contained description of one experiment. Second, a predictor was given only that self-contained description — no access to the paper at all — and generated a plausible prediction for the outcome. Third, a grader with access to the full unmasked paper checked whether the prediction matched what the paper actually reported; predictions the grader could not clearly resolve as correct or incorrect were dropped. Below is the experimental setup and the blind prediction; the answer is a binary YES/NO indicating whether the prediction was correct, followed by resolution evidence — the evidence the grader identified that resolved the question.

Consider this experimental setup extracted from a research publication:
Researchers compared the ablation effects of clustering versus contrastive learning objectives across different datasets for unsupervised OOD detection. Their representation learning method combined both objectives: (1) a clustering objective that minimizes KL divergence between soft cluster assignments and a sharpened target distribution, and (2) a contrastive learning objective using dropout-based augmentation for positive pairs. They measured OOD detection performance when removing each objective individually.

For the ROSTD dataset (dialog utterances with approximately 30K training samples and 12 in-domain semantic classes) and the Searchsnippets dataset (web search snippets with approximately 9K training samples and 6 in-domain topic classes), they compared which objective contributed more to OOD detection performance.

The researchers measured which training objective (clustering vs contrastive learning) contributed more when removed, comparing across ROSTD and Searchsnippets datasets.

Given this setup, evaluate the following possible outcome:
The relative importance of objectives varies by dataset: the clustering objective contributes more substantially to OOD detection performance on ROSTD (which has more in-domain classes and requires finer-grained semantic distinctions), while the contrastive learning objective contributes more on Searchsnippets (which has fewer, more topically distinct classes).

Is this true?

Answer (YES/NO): YES